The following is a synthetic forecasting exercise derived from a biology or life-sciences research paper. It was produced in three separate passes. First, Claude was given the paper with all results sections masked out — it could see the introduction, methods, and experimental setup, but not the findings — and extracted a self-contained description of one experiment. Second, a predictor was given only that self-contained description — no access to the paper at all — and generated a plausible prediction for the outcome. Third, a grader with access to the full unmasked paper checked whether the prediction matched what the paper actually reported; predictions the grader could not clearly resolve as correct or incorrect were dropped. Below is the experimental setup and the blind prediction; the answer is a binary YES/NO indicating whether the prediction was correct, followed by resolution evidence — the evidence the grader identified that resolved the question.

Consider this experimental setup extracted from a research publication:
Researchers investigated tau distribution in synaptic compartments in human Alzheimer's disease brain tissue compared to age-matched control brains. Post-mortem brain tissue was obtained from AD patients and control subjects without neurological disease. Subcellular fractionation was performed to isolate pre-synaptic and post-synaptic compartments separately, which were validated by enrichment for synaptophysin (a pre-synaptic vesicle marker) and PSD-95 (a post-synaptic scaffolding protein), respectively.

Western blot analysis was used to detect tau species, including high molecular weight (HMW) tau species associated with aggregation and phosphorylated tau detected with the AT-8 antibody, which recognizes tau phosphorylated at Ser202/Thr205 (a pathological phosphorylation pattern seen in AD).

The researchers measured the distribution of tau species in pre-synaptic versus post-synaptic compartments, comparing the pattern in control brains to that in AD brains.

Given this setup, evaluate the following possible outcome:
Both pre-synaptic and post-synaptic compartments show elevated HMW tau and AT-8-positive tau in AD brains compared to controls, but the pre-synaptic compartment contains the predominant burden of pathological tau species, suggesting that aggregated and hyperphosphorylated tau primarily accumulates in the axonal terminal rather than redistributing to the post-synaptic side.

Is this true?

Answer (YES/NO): NO